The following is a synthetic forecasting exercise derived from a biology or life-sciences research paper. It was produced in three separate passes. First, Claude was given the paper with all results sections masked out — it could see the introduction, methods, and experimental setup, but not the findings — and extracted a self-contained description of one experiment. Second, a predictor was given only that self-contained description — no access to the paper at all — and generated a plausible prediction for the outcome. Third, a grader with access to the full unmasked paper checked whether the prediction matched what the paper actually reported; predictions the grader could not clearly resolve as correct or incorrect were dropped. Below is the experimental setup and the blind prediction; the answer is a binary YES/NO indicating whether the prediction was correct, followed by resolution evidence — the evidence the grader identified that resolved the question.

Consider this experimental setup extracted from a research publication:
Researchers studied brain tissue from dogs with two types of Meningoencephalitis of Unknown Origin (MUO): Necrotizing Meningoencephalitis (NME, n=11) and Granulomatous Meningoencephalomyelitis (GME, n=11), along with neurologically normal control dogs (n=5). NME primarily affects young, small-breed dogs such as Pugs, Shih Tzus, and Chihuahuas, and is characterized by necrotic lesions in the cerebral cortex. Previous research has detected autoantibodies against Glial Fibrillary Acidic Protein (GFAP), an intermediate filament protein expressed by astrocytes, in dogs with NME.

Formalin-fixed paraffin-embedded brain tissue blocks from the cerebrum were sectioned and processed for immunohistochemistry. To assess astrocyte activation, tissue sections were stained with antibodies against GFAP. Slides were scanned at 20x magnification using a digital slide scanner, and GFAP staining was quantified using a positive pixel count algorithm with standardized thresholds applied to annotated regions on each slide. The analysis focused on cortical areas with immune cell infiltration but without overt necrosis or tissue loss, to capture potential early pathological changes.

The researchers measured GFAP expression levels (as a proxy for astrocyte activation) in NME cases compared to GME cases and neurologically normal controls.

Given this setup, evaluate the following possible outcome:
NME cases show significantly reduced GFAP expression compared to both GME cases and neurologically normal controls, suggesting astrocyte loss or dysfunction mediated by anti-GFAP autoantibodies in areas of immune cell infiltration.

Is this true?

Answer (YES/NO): NO